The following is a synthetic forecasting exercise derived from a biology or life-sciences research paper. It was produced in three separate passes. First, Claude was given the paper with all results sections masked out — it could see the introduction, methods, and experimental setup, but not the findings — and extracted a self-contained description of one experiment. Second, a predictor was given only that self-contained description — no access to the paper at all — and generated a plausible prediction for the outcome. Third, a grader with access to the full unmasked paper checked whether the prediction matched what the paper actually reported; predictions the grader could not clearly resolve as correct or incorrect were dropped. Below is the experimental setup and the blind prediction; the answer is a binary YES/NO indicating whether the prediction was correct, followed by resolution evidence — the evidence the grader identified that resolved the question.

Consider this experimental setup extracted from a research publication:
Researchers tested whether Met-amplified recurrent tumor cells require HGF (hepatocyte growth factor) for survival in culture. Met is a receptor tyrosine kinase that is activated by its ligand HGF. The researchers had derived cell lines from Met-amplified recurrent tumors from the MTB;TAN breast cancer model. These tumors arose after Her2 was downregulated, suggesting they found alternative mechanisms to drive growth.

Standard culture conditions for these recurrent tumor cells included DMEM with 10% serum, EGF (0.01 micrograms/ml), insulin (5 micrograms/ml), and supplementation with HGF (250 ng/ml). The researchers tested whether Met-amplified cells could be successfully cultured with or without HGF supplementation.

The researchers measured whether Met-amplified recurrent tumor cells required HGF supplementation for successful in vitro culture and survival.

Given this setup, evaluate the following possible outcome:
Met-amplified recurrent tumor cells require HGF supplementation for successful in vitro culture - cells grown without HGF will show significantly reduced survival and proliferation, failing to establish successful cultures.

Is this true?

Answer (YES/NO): YES